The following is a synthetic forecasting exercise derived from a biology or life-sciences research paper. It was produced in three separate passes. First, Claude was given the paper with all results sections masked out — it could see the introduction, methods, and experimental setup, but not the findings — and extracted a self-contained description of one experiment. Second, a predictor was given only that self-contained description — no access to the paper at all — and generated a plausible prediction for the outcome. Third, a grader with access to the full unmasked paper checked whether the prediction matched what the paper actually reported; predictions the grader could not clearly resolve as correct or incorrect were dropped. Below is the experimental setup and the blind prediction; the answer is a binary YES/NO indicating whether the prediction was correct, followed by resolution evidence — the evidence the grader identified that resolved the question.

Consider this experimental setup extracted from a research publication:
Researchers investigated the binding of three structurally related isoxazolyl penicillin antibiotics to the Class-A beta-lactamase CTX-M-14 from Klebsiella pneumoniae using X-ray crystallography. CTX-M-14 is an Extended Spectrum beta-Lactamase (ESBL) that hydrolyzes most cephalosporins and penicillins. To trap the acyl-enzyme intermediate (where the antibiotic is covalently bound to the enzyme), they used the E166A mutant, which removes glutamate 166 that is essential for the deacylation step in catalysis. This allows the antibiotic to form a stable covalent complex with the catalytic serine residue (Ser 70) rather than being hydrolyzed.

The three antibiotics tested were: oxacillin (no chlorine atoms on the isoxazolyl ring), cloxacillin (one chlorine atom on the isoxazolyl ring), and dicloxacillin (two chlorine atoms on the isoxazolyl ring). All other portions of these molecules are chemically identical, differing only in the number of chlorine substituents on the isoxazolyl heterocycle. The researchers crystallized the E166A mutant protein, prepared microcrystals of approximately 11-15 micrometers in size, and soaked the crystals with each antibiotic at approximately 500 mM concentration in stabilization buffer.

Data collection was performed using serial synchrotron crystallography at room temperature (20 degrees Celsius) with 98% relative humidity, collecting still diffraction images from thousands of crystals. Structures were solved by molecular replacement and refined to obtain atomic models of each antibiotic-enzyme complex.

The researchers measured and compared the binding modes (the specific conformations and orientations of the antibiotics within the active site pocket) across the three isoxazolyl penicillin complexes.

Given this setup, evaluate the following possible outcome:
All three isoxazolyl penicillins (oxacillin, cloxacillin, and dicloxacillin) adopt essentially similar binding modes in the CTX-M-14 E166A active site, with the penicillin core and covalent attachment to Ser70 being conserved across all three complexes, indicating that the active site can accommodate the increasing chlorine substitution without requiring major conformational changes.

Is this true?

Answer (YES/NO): NO